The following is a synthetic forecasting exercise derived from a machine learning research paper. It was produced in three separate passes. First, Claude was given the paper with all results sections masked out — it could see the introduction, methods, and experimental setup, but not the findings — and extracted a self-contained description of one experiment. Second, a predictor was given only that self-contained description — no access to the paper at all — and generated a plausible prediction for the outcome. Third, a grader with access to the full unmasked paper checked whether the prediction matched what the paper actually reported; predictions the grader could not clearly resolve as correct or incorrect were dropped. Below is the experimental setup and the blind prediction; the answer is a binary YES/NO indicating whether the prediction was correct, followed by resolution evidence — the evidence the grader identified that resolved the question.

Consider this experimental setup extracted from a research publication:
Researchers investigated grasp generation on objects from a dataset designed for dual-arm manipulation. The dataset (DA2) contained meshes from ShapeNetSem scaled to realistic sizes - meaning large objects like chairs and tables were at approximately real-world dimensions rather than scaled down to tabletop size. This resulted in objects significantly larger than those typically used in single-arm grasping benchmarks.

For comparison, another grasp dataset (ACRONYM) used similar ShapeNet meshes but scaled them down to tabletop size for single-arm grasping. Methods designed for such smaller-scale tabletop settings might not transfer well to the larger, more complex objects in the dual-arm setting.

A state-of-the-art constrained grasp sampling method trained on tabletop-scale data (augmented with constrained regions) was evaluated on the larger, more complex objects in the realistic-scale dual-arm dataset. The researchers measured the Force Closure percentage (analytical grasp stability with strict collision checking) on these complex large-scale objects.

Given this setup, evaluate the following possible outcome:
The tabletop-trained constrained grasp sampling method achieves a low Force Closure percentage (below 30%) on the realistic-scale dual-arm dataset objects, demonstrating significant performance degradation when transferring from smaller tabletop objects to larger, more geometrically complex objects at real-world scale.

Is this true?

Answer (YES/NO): YES